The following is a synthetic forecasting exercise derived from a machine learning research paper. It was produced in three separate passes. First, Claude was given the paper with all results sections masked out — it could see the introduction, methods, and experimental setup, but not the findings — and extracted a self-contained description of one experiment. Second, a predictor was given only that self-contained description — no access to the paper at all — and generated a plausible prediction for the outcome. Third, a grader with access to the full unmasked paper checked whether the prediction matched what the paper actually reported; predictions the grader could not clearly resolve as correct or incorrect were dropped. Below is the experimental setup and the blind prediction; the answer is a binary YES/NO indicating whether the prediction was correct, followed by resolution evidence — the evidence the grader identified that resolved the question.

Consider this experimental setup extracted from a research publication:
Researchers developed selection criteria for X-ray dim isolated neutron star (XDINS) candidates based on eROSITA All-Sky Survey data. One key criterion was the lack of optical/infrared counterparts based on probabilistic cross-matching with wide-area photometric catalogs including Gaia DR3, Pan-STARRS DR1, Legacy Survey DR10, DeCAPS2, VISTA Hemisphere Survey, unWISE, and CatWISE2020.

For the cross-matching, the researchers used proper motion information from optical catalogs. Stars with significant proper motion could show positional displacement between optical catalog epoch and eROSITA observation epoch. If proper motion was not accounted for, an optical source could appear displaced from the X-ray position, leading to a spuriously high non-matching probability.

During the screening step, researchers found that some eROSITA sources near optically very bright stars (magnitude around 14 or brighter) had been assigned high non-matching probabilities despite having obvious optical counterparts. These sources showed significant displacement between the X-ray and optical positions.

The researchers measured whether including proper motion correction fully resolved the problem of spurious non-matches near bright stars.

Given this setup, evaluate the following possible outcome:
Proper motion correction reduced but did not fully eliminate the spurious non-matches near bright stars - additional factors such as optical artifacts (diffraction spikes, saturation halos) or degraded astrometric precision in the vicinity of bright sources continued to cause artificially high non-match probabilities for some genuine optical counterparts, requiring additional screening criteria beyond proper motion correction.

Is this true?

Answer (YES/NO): YES